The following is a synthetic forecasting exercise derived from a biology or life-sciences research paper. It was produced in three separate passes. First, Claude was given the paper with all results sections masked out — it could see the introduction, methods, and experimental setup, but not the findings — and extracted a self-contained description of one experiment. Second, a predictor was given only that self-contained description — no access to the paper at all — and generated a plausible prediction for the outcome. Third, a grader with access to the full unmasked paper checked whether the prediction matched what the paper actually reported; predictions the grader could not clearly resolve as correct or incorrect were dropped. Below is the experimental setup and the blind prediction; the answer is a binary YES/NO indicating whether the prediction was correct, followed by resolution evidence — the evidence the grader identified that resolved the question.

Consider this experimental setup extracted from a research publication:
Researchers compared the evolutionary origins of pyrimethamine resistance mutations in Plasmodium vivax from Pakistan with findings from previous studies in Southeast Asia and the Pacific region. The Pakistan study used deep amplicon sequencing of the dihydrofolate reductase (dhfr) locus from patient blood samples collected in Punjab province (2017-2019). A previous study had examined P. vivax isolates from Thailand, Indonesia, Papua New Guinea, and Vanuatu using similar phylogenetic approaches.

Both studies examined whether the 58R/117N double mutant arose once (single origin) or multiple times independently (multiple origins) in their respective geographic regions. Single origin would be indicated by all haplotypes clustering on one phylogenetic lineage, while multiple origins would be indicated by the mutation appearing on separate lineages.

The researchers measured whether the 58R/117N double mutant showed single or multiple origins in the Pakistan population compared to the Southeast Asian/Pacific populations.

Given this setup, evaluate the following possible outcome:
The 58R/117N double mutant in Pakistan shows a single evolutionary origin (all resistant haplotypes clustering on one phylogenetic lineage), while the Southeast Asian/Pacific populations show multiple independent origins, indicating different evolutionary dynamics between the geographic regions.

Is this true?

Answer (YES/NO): YES